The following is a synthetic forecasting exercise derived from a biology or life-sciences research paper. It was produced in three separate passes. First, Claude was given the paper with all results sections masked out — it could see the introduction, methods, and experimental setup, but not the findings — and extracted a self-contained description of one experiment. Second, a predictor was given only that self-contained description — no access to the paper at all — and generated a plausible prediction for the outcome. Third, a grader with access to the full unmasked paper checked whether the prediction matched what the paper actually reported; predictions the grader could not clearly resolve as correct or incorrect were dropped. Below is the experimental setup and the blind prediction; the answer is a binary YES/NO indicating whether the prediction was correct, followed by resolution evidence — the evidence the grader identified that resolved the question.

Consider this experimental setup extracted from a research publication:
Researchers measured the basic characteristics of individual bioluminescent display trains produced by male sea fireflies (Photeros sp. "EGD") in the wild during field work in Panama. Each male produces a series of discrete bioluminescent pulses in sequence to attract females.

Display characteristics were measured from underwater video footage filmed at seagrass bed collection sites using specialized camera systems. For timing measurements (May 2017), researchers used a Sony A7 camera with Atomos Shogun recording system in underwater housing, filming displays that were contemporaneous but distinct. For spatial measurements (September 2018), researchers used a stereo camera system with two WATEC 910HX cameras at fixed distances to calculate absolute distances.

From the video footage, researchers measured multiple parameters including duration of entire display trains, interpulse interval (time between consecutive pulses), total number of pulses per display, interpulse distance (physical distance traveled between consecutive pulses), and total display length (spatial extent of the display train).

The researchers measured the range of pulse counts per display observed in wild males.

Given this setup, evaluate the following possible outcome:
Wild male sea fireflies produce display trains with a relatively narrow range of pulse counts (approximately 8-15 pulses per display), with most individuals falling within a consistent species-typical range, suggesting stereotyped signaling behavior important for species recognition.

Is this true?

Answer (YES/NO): NO